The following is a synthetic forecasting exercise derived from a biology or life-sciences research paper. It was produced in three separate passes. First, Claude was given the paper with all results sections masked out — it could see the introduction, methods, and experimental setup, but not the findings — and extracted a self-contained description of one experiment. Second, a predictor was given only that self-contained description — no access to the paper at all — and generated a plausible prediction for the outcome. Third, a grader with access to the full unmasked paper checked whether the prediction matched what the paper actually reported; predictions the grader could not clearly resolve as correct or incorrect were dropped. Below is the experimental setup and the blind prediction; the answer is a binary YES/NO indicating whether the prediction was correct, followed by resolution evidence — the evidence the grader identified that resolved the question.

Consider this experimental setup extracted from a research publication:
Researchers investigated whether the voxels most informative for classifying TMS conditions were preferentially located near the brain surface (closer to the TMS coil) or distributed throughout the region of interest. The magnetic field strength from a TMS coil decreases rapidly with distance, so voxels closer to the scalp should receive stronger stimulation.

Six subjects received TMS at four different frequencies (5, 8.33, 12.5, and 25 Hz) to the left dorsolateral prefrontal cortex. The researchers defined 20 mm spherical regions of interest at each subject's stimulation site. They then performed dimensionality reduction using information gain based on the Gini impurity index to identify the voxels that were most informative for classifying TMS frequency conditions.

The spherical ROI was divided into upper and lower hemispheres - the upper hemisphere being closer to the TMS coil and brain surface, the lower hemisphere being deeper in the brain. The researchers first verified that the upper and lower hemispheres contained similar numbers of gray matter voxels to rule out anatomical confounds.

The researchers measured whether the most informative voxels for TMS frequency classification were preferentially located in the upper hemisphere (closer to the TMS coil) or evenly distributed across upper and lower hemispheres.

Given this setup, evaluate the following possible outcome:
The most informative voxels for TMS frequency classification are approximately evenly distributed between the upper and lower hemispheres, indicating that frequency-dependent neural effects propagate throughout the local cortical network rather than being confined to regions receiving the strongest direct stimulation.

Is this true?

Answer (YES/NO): NO